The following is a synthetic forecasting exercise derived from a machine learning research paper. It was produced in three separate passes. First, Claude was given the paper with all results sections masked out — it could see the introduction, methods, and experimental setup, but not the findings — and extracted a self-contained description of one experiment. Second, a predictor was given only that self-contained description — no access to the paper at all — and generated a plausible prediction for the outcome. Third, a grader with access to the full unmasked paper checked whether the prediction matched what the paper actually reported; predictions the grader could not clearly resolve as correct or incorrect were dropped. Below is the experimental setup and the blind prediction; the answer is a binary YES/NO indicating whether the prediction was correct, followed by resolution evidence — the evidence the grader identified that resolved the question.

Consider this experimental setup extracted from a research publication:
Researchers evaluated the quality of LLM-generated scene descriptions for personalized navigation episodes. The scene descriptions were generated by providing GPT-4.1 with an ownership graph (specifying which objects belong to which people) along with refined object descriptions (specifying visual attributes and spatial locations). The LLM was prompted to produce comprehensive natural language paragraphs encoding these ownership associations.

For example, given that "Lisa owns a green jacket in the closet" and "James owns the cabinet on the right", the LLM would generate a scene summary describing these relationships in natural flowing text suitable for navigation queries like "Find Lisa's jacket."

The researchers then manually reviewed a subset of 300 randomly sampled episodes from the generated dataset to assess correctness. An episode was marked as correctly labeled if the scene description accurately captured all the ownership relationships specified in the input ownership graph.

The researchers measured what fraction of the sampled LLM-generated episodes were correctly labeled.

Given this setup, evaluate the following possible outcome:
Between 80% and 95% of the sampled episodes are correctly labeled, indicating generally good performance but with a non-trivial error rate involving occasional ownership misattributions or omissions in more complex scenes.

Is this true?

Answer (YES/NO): YES